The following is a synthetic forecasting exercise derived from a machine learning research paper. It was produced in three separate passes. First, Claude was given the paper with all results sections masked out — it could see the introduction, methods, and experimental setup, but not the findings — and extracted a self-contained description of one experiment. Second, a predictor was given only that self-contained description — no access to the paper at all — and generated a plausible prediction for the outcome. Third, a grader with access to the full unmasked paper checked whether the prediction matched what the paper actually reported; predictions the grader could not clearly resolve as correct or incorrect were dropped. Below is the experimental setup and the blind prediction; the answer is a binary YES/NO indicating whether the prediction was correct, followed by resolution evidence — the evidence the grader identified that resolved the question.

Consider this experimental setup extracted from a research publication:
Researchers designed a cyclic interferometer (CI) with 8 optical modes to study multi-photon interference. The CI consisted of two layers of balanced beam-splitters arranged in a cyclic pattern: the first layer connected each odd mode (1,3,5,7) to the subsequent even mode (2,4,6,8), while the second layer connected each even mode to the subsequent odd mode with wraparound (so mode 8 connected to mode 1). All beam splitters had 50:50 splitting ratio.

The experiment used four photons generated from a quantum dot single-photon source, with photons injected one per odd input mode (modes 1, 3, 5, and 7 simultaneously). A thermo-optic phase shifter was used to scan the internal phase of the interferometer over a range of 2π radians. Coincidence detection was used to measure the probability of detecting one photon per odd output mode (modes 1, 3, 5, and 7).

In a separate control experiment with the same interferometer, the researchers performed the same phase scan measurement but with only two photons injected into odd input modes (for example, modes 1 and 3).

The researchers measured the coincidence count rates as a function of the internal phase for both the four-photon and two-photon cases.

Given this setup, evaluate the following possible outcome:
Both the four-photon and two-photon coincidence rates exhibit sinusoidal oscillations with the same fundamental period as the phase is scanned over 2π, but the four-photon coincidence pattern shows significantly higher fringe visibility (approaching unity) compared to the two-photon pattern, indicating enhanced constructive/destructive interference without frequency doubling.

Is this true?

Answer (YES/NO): NO